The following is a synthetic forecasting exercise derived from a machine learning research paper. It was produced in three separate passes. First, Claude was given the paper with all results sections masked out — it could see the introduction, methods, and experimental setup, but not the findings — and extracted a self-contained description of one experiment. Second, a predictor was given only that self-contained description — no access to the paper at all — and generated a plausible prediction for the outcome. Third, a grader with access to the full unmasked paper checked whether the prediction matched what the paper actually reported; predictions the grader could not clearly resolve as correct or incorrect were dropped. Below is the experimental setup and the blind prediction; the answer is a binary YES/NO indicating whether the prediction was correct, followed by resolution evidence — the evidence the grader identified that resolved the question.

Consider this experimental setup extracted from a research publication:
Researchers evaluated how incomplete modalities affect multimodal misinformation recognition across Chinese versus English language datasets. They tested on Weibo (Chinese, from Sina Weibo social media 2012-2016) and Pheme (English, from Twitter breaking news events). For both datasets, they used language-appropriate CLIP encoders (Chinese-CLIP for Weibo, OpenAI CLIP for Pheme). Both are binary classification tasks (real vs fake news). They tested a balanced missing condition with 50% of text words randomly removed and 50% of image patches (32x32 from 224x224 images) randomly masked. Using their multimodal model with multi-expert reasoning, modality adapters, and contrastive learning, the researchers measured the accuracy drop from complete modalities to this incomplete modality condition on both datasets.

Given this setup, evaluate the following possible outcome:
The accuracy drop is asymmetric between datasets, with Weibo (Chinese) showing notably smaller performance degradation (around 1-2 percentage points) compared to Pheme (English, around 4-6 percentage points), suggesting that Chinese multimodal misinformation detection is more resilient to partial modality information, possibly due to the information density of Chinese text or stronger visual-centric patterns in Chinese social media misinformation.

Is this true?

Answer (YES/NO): NO